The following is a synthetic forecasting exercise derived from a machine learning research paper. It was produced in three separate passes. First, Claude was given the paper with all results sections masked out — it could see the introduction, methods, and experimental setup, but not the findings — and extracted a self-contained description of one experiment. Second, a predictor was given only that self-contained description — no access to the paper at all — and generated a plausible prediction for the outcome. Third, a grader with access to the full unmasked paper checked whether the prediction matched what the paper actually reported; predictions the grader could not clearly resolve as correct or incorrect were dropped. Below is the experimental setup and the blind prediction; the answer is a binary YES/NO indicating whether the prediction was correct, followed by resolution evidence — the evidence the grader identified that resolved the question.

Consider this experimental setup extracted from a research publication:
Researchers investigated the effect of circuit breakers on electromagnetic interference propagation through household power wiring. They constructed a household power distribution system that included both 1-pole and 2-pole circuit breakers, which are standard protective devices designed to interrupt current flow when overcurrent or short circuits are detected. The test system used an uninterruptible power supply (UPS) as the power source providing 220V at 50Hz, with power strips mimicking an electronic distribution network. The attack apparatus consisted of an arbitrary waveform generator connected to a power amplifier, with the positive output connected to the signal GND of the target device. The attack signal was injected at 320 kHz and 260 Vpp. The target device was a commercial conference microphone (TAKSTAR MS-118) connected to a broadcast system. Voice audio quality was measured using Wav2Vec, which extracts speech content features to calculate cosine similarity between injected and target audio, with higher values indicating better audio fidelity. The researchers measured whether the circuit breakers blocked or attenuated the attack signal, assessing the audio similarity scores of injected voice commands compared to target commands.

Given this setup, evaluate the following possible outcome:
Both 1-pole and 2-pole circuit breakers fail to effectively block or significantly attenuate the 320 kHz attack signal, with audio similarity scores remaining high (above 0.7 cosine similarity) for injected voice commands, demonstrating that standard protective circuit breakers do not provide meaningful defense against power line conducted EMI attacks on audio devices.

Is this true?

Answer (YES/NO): NO